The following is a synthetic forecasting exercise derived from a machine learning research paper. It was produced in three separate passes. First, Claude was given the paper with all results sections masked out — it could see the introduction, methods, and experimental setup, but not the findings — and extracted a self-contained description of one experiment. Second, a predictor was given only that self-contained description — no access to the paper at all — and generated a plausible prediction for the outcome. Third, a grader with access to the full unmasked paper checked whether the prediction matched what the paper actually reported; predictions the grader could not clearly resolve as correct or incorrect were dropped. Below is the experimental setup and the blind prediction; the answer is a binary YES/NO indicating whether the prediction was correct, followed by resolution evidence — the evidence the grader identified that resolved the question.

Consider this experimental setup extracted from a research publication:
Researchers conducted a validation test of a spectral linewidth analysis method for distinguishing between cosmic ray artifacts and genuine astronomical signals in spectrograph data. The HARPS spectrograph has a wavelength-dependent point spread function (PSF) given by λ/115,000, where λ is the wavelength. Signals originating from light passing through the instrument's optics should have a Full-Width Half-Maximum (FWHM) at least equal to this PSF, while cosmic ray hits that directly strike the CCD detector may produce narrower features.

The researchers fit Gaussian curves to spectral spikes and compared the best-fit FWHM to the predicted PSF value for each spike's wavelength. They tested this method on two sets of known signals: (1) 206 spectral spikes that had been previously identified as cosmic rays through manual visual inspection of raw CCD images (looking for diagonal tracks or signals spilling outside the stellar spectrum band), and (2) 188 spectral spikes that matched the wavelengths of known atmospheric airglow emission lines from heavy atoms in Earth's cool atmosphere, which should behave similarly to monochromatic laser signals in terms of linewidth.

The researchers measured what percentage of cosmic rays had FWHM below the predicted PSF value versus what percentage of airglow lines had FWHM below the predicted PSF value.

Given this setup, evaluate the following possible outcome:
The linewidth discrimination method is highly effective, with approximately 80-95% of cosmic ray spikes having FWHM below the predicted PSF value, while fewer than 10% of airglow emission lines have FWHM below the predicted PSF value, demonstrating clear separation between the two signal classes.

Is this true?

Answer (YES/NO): NO